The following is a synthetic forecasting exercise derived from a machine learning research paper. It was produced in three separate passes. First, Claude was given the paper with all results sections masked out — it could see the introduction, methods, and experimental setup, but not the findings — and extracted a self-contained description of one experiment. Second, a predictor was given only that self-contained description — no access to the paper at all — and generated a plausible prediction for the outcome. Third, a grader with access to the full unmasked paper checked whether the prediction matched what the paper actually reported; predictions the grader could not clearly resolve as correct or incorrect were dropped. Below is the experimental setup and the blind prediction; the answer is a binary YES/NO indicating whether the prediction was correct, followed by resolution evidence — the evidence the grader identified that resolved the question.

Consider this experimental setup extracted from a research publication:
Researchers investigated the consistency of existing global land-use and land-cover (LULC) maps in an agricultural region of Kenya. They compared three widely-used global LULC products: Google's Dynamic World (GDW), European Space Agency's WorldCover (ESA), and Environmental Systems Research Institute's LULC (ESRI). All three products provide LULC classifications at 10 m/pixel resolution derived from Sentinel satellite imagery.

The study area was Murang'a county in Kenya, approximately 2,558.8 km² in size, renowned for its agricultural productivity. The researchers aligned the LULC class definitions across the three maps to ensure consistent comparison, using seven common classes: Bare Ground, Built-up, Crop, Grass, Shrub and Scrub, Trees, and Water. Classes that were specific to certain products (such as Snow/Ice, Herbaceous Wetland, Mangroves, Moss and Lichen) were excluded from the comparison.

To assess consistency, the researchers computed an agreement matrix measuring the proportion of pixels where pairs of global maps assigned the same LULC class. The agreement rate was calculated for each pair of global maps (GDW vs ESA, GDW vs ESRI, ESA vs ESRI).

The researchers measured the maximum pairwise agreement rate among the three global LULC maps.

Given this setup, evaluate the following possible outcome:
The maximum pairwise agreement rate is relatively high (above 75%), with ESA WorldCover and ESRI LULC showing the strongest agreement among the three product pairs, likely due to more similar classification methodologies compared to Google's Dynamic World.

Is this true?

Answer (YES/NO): NO